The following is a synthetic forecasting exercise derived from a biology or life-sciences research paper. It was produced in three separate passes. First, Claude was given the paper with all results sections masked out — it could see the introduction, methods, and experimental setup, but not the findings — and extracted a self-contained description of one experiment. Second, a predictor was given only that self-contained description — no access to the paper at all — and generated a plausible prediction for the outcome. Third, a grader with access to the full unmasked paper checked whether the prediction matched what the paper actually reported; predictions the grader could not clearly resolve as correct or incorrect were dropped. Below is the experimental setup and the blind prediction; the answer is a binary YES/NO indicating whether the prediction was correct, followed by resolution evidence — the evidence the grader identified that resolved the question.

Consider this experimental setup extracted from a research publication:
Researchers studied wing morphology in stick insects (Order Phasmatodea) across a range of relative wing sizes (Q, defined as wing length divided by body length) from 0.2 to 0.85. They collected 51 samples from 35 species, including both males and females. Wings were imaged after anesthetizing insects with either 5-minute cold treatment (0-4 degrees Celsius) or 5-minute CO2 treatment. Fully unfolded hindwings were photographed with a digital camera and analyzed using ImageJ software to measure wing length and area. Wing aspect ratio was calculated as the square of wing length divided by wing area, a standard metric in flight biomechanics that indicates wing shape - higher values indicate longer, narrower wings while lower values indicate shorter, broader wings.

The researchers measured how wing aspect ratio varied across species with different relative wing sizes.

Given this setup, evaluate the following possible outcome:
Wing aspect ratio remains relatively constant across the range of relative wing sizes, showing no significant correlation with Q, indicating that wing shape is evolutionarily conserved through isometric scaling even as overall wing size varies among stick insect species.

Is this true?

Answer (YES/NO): NO